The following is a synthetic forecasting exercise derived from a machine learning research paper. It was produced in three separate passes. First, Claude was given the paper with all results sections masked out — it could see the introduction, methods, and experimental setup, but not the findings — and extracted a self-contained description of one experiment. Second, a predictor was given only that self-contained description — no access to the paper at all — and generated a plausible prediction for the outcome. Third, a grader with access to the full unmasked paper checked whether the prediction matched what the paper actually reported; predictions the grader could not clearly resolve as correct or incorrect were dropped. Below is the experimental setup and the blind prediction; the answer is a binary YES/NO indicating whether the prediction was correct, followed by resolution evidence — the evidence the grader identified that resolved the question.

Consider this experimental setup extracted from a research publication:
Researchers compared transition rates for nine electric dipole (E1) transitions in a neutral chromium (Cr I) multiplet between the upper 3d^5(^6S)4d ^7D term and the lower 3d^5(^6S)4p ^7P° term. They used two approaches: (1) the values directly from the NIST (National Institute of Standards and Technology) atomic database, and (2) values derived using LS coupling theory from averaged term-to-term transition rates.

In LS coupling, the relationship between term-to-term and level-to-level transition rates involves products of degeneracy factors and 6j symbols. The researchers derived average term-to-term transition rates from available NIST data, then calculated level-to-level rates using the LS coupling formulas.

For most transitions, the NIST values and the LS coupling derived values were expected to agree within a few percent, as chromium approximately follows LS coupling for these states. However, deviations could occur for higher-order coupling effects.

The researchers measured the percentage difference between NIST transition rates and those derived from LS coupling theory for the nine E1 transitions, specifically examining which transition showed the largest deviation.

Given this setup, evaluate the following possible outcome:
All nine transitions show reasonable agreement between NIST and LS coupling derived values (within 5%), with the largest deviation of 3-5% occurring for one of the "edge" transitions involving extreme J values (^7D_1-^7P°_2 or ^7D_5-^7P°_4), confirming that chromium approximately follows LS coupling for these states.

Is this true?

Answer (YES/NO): NO